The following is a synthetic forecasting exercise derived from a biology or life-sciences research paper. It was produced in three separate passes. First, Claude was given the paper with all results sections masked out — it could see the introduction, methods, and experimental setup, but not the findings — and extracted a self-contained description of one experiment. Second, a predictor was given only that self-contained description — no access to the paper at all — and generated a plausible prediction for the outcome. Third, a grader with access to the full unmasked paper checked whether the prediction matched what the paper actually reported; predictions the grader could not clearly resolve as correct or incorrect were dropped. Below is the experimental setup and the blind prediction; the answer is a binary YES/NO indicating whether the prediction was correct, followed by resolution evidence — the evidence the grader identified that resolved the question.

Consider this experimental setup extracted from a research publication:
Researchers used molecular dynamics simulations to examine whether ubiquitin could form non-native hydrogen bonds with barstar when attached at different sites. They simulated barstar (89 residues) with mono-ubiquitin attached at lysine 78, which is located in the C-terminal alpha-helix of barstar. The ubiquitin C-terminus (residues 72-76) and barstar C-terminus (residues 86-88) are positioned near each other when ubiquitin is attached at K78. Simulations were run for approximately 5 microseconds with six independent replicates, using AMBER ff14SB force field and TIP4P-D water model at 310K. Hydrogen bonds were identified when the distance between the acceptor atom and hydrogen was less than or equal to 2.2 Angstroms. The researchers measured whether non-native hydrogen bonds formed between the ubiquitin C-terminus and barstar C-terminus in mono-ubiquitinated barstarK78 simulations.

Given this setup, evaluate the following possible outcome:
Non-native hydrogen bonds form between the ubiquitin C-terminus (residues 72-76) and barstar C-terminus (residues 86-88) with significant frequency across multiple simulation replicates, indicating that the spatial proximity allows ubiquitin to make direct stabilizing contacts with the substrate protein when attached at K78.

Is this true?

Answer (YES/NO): YES